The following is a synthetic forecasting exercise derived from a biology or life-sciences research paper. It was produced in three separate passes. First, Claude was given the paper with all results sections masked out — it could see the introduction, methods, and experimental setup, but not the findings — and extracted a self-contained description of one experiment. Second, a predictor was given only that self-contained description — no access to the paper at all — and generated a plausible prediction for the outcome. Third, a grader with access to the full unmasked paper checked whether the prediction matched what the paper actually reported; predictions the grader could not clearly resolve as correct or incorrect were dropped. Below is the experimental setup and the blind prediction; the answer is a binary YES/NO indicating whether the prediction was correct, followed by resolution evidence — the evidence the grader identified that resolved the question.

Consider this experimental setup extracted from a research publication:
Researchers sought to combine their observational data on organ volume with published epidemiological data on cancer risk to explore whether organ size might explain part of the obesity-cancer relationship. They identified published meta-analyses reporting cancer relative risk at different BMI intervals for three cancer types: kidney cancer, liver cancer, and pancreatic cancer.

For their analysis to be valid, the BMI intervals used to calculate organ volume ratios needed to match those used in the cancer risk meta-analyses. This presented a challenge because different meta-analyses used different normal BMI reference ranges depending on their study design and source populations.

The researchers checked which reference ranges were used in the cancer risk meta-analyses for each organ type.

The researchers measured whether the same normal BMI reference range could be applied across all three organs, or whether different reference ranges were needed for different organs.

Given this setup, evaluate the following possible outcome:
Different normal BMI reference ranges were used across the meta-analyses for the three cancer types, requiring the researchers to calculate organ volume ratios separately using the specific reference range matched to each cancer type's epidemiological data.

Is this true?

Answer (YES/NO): YES